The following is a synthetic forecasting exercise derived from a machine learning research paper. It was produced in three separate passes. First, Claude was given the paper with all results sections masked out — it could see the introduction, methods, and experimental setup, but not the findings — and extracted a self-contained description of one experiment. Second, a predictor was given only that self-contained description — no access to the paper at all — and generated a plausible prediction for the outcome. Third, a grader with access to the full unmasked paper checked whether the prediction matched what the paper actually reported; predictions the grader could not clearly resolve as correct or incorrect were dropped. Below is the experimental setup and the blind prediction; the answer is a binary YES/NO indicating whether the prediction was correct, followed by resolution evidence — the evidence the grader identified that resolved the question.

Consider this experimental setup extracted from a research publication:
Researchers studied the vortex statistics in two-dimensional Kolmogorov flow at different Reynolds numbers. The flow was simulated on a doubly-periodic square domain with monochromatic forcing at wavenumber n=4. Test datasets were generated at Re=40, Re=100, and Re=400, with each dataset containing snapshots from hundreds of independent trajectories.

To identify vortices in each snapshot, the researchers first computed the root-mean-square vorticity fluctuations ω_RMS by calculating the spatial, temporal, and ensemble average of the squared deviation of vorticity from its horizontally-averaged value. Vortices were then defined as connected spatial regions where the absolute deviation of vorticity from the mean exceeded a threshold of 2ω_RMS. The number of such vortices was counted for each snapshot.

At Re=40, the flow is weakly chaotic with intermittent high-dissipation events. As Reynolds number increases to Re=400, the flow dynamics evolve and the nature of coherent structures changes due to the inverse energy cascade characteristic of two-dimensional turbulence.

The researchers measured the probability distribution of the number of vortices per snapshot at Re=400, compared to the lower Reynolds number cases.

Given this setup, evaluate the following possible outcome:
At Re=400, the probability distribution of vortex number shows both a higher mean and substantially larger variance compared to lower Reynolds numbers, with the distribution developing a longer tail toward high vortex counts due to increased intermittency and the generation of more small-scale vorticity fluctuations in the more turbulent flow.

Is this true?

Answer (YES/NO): NO